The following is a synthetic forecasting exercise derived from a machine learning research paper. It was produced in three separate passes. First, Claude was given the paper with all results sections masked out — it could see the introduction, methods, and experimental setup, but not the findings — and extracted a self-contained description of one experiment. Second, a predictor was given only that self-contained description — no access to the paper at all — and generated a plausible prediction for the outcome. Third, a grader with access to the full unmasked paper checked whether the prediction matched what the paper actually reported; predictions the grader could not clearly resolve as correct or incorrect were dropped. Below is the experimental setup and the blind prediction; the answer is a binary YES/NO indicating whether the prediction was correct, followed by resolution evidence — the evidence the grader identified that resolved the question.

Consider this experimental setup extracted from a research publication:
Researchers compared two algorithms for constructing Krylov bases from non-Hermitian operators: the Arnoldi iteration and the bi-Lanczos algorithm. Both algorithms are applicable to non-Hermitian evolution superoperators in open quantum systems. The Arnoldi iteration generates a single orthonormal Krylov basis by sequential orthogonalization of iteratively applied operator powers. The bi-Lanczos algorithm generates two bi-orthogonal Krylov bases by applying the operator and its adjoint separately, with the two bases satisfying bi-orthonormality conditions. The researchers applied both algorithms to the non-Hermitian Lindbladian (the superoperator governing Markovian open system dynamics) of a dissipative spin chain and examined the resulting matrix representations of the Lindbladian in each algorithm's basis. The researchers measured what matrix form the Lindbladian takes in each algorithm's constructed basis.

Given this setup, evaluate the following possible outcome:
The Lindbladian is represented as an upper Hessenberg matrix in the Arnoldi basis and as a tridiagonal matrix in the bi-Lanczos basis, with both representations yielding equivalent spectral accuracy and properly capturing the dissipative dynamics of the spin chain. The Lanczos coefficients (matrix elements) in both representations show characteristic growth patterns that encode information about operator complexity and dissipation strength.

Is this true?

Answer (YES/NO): NO